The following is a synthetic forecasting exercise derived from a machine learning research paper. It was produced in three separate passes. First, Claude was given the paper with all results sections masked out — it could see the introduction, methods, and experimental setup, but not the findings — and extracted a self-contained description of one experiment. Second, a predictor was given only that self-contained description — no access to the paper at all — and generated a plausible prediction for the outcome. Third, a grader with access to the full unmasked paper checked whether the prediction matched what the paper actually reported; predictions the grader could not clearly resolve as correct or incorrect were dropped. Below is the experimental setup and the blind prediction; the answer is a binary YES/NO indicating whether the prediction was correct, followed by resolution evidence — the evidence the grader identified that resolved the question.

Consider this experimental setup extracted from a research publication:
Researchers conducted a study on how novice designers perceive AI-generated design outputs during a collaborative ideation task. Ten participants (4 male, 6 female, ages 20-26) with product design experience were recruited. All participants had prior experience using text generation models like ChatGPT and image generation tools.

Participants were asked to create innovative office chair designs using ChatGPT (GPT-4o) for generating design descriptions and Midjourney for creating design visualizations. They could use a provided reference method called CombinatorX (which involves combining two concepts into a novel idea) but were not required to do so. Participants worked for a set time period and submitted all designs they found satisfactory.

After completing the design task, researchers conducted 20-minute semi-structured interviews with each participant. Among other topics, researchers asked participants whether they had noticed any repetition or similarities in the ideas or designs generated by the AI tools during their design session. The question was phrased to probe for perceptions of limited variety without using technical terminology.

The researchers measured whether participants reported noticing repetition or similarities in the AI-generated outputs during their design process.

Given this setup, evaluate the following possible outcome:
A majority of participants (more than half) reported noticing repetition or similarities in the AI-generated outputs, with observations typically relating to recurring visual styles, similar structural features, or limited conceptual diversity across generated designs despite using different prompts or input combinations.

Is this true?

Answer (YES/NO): YES